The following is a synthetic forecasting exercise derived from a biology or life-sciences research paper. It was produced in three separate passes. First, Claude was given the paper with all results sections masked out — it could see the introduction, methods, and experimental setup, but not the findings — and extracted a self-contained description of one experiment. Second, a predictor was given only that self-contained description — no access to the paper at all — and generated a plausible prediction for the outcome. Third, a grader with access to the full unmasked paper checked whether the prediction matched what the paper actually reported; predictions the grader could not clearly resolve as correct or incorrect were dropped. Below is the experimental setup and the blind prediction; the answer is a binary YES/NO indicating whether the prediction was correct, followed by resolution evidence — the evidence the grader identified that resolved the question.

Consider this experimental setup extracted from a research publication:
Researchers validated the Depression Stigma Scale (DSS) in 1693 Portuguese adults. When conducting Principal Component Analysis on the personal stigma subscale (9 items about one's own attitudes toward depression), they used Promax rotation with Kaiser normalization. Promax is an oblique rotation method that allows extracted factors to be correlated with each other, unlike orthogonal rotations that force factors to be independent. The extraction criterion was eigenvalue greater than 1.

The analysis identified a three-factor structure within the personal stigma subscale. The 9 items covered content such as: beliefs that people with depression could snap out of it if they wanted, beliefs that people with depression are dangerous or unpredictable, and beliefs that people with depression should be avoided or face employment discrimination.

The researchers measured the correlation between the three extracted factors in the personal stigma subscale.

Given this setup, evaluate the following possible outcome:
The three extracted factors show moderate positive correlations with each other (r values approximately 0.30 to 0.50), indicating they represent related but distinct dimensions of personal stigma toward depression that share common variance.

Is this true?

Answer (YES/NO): YES